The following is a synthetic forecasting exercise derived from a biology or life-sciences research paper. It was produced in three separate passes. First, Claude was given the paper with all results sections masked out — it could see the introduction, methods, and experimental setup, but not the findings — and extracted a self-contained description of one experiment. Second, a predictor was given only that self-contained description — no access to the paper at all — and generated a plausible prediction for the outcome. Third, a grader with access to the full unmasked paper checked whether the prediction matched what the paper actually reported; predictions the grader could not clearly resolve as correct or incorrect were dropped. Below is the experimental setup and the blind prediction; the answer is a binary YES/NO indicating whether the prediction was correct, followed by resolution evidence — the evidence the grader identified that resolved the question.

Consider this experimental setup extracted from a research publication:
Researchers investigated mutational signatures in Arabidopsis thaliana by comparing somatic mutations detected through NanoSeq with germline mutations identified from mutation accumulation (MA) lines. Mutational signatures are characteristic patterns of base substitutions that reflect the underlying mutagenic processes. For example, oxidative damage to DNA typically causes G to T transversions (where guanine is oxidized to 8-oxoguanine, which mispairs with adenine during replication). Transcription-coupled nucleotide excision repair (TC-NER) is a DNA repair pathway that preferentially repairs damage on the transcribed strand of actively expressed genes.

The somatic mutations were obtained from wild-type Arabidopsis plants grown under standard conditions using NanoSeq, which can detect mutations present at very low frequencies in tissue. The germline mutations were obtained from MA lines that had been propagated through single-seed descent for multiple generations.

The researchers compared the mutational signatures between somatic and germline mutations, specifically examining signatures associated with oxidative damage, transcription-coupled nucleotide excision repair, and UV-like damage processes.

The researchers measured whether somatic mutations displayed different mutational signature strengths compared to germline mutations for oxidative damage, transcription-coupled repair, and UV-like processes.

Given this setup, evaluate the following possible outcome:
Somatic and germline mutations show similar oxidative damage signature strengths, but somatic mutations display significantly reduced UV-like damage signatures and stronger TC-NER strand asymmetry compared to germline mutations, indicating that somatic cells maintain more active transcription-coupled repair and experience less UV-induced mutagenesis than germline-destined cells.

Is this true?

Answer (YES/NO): NO